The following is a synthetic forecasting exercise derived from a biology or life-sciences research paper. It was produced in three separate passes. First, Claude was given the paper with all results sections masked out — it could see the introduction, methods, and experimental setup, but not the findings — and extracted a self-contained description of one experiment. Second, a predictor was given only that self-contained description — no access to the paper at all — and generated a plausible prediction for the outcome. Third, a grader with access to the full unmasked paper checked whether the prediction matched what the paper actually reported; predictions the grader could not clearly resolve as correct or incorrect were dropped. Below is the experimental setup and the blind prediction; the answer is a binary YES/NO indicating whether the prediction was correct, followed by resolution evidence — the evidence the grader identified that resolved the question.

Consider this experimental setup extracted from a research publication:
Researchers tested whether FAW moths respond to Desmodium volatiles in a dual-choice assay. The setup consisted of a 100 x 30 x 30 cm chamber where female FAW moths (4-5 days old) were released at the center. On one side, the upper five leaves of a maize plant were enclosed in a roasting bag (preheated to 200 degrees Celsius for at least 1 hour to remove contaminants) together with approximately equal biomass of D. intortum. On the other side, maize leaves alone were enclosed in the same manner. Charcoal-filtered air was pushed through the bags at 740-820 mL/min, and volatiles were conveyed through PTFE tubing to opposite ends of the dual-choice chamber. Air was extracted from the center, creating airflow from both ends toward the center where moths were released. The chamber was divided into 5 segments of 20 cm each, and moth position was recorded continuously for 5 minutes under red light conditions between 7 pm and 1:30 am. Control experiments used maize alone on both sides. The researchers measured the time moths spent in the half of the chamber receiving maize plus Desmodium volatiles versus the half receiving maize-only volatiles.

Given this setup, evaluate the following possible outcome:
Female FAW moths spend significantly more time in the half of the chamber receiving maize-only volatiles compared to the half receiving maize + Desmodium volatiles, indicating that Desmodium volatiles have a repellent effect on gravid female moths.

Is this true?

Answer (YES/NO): NO